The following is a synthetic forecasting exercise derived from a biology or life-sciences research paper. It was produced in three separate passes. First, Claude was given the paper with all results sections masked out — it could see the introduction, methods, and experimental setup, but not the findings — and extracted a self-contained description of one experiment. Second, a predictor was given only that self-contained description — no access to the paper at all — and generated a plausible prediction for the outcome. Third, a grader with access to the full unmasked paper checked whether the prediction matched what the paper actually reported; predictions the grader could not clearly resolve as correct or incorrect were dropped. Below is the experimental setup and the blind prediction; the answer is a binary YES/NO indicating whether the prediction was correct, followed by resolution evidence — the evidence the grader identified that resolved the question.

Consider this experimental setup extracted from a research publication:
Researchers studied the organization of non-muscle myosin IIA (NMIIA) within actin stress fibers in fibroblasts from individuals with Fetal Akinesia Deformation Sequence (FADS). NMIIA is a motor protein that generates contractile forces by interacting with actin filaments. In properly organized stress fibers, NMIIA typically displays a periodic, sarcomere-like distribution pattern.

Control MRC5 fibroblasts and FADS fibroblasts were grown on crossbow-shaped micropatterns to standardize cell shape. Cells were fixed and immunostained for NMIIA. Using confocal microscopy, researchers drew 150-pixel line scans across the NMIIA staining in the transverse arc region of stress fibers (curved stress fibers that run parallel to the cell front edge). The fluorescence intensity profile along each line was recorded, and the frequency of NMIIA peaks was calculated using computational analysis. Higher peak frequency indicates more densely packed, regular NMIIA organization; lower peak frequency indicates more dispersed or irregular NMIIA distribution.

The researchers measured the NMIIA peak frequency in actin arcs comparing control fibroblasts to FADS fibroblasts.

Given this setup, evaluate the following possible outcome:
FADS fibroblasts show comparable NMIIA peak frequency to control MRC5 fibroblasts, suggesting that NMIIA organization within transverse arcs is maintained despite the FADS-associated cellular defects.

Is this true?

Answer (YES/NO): YES